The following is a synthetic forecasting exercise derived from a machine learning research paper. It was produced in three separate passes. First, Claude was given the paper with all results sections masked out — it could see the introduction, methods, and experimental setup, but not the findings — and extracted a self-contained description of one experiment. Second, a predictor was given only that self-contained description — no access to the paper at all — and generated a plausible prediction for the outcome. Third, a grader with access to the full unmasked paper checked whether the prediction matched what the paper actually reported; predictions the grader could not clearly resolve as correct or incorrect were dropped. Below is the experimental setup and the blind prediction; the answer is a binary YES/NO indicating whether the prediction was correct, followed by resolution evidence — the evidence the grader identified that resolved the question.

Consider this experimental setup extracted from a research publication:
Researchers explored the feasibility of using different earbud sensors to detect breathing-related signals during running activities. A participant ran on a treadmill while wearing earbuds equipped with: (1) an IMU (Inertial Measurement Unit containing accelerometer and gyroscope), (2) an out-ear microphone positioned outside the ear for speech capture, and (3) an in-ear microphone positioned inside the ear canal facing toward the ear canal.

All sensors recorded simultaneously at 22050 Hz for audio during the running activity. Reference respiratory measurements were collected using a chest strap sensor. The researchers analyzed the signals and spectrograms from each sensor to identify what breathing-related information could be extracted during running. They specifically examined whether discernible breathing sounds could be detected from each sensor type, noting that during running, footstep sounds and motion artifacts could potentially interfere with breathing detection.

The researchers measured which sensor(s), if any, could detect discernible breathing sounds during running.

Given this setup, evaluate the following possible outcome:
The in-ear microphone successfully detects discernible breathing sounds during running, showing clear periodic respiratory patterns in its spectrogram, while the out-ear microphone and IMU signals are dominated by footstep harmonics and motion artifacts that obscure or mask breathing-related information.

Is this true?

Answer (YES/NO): NO